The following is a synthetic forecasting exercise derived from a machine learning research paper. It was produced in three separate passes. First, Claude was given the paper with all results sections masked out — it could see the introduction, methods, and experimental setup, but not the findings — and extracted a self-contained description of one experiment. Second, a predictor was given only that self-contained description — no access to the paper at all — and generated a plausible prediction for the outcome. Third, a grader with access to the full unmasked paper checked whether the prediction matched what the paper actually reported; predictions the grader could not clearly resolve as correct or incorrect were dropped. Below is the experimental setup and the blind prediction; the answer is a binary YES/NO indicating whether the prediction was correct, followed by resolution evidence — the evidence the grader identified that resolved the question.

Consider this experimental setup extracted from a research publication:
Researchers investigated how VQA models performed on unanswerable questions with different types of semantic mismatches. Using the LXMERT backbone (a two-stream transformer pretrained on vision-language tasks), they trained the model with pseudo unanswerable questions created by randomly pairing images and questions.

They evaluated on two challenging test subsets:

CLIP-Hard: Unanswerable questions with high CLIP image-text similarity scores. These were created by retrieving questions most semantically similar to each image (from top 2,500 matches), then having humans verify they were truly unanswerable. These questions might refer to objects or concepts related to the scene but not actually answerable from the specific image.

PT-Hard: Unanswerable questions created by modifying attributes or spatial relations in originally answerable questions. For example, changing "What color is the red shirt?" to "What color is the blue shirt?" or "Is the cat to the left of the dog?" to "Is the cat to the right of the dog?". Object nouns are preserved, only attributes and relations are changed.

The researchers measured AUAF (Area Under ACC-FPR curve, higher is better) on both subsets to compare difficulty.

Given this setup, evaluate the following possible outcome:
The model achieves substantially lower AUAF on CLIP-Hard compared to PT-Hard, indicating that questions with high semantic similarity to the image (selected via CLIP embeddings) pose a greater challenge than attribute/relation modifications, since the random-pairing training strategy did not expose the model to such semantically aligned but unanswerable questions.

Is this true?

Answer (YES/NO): NO